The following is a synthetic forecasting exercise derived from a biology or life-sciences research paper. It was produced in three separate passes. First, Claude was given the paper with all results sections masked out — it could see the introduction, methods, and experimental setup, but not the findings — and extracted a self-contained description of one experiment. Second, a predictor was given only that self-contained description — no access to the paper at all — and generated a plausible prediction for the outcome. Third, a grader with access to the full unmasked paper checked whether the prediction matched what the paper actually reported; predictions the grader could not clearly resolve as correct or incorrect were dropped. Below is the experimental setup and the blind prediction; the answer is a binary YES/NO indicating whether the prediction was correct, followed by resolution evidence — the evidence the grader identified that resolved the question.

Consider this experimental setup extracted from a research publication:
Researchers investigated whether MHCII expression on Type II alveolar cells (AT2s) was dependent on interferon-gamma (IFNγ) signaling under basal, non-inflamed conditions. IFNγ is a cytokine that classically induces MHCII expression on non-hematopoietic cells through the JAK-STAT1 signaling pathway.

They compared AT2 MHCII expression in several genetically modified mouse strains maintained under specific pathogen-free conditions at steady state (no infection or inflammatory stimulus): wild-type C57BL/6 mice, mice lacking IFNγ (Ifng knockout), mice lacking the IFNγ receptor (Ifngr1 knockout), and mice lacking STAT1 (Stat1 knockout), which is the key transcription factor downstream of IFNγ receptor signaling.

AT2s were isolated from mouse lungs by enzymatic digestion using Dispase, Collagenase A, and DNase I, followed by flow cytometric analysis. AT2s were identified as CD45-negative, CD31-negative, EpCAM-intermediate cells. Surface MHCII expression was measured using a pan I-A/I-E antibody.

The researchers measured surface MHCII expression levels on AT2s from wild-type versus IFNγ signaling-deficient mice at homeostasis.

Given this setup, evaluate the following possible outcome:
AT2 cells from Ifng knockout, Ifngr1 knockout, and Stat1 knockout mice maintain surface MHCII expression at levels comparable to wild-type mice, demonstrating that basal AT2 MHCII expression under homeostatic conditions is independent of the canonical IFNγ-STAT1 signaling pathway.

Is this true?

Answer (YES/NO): NO